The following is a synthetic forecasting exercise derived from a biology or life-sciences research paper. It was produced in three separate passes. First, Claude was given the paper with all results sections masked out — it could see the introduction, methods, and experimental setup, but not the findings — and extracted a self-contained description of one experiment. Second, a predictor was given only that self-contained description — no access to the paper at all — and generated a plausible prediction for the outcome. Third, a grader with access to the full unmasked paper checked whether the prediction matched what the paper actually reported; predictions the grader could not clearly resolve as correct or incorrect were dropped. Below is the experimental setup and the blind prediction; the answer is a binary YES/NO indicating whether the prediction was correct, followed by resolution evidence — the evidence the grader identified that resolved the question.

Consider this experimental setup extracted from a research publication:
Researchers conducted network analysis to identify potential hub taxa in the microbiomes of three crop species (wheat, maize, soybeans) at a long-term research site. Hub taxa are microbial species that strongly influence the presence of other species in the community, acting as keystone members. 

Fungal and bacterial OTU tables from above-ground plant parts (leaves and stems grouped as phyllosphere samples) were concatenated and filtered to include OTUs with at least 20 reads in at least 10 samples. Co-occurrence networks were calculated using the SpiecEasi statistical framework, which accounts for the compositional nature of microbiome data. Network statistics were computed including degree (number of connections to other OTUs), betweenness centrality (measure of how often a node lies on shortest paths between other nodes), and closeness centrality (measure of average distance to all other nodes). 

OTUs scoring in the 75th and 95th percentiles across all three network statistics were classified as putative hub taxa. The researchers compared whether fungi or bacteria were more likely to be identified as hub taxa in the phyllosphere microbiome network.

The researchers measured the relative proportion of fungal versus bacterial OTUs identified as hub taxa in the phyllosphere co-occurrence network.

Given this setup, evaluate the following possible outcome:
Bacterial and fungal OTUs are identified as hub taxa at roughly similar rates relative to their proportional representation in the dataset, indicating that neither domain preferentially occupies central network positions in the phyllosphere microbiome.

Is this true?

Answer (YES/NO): NO